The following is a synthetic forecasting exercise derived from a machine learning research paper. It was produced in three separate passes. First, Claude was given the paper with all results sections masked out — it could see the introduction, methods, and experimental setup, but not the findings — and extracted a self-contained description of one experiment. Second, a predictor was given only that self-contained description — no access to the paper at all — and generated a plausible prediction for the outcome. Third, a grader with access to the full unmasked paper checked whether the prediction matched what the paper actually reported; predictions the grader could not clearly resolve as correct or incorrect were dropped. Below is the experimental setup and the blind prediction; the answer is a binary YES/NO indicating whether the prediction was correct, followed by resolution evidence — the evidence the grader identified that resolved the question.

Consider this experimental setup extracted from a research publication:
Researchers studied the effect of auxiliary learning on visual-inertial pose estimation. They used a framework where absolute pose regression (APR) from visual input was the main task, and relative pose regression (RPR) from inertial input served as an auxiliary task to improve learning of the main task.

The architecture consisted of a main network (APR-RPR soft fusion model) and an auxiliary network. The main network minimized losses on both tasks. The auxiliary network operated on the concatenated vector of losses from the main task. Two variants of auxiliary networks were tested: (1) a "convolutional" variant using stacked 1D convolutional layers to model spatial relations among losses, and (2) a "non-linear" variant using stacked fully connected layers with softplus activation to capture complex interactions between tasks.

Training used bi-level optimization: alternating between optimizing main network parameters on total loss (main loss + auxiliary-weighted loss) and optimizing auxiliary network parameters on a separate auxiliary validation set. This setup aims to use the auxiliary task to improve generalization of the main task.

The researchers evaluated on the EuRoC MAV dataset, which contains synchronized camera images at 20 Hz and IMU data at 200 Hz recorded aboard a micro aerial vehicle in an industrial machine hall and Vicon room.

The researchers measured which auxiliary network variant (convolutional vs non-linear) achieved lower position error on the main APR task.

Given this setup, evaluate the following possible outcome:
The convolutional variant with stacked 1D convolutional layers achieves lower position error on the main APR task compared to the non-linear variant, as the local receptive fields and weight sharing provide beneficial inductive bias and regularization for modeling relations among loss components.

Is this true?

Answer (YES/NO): NO